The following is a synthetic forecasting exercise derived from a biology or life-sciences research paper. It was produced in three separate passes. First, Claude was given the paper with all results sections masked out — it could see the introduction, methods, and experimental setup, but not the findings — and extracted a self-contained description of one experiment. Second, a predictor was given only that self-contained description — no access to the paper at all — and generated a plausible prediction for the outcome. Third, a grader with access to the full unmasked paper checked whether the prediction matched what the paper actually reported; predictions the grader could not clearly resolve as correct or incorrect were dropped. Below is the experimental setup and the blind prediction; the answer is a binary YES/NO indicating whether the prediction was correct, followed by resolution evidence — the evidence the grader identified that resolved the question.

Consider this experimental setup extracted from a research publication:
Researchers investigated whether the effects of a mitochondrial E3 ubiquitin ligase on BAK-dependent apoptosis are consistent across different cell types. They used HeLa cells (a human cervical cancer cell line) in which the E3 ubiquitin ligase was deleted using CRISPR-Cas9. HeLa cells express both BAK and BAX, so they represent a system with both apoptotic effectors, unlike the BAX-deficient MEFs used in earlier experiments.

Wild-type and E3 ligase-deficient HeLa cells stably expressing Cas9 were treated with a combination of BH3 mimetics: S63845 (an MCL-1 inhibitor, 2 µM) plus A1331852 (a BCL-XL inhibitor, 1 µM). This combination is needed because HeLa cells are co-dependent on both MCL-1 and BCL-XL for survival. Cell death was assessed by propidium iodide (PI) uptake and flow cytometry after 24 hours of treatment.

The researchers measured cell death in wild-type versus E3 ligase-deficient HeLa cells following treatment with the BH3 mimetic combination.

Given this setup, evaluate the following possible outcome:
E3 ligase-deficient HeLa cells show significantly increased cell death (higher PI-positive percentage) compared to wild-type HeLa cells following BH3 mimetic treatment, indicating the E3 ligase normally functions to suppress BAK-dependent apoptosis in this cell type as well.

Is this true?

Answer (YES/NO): NO